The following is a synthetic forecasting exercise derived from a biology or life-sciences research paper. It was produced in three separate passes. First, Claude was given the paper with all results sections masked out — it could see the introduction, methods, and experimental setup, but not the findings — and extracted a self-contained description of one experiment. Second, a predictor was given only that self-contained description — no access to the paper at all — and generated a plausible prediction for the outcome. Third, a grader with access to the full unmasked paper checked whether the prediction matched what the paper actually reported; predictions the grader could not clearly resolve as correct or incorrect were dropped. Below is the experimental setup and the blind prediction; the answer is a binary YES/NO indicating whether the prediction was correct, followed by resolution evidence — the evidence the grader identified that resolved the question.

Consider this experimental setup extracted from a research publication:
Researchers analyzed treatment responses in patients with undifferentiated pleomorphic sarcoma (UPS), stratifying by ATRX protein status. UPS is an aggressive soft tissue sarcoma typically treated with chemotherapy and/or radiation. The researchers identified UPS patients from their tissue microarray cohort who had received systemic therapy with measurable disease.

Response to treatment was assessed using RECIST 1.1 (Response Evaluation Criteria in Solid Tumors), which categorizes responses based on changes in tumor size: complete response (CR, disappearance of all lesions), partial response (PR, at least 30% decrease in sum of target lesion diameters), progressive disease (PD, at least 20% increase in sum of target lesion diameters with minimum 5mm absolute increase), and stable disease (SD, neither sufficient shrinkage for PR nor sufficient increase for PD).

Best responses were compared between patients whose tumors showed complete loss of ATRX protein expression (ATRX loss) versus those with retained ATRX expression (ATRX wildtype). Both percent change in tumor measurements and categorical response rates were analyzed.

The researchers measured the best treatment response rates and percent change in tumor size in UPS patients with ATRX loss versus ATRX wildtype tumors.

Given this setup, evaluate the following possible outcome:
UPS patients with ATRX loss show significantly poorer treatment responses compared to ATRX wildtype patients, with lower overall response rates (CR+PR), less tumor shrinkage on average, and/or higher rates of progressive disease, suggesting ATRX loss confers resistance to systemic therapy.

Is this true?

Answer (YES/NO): NO